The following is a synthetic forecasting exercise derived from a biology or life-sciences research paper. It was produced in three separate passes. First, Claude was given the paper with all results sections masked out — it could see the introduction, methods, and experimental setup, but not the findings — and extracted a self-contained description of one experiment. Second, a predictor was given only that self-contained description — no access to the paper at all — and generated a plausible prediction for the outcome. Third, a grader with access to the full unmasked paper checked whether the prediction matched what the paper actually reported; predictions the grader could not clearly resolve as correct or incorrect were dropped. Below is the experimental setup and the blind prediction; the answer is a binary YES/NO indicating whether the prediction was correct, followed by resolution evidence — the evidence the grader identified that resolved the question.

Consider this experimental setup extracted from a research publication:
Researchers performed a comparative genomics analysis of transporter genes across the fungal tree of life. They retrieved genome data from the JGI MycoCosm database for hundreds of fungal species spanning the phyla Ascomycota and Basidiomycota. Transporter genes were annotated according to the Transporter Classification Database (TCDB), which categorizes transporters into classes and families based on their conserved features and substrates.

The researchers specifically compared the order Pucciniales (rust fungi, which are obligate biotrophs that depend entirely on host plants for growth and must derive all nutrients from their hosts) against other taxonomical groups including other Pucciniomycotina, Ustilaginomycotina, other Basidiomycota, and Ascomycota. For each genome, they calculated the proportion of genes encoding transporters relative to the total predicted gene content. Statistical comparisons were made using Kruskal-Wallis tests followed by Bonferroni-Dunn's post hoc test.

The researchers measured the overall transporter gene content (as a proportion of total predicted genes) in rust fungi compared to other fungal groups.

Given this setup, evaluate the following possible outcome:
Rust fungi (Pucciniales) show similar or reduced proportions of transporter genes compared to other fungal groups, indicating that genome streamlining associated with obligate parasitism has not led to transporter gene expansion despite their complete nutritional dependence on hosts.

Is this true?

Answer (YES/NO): NO